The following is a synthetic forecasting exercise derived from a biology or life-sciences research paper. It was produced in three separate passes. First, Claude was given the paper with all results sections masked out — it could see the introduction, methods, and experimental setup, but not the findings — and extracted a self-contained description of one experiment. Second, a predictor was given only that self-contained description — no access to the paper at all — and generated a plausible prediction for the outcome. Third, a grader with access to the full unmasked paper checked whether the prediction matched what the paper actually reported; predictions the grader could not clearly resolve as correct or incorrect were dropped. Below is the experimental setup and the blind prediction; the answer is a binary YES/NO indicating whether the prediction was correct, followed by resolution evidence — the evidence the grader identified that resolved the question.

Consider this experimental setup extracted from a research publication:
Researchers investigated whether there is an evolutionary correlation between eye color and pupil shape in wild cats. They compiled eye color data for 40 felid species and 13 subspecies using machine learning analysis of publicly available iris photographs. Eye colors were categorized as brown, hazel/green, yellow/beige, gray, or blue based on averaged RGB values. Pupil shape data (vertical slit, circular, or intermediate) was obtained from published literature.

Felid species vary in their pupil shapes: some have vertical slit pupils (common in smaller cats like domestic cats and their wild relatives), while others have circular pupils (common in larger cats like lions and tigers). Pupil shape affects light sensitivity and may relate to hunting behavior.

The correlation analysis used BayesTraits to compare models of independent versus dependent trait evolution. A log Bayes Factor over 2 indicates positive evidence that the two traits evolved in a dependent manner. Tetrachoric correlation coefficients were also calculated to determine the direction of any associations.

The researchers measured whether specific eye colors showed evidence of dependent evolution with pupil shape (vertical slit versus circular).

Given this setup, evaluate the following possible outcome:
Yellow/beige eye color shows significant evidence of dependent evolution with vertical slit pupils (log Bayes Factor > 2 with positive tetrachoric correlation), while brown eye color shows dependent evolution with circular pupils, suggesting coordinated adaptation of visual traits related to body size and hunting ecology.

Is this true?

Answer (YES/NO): NO